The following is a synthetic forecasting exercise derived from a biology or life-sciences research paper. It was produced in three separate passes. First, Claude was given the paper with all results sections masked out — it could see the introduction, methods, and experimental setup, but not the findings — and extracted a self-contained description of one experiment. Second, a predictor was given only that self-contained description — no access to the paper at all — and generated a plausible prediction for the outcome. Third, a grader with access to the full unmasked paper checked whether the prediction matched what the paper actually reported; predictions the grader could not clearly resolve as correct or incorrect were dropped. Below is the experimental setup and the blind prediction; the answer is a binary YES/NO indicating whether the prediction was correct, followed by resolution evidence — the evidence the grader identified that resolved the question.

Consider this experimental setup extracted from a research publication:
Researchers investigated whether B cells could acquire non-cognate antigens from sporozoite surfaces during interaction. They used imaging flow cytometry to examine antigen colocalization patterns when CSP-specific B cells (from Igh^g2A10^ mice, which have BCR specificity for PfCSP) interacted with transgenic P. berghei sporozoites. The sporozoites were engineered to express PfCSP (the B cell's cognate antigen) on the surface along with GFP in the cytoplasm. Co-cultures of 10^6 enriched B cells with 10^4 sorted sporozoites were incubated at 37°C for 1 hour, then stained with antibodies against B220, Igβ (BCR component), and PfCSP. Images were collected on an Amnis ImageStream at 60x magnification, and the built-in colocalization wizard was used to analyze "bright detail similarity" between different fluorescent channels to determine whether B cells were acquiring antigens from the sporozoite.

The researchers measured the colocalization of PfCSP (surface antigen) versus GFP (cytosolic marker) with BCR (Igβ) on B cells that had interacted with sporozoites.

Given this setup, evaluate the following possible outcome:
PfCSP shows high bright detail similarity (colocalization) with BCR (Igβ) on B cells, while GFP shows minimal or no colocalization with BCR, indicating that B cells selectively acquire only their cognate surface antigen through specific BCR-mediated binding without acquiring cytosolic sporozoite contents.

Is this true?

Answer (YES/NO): YES